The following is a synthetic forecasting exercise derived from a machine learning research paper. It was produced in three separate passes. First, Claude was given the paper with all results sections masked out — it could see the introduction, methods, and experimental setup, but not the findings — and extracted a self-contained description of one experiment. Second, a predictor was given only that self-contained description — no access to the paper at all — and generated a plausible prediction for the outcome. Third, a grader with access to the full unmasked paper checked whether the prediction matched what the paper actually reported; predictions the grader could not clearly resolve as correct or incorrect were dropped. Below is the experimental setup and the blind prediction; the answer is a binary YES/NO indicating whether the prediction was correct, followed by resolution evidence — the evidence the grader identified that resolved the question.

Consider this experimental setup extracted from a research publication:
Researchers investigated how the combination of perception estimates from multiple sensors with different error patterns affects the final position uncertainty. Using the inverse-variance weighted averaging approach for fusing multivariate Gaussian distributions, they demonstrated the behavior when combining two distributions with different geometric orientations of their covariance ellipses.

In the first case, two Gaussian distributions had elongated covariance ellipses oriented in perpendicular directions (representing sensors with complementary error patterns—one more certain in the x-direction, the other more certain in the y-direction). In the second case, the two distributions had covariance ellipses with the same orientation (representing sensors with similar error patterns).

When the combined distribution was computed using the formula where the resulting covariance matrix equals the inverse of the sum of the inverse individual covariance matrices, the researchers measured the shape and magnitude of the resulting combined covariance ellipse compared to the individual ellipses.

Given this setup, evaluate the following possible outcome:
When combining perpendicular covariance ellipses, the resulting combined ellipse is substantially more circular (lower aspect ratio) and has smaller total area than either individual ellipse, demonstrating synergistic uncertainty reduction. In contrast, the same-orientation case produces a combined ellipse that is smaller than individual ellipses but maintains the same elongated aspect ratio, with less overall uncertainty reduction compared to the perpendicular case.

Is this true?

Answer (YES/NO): YES